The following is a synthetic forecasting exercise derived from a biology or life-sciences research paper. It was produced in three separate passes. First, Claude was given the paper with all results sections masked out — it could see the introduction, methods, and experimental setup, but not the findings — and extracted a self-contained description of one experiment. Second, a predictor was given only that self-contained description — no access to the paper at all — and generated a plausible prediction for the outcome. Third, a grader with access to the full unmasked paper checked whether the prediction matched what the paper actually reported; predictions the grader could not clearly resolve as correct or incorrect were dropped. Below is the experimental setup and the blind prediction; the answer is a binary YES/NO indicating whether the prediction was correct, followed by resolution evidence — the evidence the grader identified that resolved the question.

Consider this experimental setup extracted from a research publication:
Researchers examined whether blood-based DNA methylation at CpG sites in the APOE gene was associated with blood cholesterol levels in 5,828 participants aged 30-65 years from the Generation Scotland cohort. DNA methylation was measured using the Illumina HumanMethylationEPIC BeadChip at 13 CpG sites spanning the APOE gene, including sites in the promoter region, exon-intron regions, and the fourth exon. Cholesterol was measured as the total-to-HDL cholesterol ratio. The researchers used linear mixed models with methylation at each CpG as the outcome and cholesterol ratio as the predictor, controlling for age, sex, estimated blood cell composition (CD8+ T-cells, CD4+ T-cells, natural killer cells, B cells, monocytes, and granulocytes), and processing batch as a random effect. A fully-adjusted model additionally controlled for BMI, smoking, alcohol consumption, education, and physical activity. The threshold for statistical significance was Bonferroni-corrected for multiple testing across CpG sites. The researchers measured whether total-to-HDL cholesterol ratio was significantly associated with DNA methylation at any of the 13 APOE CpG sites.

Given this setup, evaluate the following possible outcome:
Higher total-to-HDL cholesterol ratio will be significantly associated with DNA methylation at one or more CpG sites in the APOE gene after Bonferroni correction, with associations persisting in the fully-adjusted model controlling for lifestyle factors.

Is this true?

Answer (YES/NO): YES